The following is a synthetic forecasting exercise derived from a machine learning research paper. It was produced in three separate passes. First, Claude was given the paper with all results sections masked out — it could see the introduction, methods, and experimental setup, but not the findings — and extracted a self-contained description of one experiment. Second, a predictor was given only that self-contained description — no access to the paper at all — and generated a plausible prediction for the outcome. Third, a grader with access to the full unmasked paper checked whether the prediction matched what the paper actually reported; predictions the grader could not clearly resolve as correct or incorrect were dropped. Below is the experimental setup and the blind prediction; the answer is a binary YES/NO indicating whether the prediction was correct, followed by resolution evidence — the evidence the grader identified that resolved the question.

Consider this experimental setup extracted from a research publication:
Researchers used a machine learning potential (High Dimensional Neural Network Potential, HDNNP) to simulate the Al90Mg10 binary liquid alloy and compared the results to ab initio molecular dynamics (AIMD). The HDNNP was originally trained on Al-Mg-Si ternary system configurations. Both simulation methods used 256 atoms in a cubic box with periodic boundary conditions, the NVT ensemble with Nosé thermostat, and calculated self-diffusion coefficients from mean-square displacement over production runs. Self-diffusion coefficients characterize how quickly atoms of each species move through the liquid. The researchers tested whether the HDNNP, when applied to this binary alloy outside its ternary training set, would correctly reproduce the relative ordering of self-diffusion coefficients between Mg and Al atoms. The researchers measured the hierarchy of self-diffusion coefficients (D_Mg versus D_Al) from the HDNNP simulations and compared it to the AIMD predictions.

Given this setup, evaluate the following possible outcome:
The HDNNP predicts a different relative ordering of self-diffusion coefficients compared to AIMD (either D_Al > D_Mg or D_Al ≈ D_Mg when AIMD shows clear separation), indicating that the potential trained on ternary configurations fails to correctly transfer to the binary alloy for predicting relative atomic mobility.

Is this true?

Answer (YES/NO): NO